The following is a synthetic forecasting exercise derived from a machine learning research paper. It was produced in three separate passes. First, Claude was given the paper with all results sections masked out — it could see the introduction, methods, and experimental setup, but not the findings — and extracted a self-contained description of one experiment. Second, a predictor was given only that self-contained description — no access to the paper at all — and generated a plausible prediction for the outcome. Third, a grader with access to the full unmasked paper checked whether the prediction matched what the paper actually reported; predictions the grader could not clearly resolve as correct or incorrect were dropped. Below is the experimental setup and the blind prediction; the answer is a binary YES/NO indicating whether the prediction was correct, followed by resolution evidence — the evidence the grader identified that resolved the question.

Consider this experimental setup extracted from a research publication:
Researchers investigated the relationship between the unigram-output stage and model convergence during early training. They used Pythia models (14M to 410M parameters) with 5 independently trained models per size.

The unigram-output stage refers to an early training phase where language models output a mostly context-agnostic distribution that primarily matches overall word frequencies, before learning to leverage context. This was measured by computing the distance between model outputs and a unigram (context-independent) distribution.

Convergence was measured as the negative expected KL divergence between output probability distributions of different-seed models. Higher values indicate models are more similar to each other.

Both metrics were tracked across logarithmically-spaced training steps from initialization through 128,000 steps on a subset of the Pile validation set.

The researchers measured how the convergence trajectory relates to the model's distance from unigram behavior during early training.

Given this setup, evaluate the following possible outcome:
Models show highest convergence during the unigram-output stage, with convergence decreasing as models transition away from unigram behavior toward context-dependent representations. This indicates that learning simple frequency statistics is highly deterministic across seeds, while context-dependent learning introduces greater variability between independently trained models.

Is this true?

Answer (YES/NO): YES